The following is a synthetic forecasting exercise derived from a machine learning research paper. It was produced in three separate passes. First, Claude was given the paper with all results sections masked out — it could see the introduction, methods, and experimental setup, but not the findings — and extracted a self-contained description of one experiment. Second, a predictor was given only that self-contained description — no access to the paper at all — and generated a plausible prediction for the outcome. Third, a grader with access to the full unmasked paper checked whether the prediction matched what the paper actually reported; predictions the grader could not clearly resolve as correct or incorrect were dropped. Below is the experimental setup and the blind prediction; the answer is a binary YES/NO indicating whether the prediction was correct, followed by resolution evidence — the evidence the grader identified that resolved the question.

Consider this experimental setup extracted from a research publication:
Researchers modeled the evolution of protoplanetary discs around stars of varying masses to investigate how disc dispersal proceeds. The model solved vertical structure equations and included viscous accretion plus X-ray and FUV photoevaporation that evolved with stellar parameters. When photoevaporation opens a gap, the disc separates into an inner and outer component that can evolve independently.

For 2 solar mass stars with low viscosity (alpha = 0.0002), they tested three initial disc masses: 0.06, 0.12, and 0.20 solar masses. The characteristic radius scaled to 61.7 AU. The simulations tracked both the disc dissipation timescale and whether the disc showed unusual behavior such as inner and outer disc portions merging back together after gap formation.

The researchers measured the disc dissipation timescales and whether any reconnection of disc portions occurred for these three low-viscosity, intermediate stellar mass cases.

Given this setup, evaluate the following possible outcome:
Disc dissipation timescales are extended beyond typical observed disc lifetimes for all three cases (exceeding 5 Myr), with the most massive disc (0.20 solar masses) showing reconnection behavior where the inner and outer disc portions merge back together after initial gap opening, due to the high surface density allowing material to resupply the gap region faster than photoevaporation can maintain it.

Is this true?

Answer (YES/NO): YES